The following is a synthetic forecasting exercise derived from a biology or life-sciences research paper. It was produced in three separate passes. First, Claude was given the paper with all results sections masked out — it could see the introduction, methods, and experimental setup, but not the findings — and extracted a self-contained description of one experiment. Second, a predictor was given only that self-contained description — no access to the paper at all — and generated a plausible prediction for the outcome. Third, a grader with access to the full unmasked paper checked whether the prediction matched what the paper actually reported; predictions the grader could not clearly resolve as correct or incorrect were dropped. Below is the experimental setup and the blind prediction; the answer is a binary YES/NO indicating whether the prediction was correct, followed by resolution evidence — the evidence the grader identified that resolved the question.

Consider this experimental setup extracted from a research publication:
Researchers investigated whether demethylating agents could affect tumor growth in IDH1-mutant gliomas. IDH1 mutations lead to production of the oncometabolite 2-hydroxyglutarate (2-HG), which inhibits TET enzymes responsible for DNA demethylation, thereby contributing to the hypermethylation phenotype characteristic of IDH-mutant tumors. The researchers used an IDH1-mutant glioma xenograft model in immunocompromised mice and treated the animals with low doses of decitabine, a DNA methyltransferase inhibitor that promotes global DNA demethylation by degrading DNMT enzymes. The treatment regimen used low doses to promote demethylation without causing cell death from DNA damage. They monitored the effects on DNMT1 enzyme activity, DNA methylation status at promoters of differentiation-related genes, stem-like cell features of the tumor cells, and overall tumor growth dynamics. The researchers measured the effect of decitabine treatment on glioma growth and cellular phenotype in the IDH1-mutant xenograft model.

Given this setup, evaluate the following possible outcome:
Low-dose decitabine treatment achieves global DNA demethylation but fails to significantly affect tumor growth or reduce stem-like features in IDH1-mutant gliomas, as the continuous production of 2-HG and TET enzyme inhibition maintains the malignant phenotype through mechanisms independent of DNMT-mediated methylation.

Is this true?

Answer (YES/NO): NO